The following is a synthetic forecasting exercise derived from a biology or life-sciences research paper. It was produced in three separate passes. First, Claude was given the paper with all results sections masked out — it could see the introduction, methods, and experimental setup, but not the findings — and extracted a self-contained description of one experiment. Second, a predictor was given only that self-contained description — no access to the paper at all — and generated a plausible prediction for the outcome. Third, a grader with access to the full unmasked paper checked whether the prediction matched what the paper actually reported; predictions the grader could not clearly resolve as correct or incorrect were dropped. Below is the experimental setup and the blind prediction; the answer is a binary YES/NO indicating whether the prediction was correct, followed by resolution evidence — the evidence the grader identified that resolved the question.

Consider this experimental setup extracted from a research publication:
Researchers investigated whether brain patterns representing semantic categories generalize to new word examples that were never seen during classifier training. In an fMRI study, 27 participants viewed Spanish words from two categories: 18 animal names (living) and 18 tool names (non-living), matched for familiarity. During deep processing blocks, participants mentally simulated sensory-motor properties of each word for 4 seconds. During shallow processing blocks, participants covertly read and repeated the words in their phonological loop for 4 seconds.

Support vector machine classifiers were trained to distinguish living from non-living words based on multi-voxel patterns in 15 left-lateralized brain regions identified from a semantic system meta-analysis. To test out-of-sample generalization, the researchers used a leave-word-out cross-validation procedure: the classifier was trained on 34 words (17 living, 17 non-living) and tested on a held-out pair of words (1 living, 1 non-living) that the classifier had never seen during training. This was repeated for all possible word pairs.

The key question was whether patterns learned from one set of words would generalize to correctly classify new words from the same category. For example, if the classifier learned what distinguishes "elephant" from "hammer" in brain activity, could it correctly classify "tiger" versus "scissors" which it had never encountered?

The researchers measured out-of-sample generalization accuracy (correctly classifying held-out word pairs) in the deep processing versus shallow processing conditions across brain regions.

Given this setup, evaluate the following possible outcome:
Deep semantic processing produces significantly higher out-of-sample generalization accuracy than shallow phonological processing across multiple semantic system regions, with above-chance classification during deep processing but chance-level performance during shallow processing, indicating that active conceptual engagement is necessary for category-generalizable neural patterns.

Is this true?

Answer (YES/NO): YES